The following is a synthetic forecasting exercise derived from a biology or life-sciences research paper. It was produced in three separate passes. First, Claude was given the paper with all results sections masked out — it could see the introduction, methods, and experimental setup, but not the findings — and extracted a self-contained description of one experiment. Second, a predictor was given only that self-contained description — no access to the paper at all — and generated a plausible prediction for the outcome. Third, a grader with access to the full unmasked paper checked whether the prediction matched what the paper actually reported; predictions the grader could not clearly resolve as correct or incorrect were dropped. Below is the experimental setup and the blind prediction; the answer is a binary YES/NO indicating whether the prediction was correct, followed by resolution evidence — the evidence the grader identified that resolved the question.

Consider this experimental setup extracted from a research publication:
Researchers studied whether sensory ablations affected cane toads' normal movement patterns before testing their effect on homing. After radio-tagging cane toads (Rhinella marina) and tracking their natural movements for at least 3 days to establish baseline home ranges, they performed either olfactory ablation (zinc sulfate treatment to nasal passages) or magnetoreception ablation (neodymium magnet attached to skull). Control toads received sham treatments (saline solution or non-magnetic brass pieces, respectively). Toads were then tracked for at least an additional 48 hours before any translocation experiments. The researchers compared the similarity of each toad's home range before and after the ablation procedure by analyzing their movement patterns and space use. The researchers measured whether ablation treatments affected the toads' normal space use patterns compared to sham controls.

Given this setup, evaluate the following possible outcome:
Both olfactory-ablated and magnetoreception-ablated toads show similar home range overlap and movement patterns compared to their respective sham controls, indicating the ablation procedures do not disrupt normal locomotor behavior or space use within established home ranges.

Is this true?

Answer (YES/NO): NO